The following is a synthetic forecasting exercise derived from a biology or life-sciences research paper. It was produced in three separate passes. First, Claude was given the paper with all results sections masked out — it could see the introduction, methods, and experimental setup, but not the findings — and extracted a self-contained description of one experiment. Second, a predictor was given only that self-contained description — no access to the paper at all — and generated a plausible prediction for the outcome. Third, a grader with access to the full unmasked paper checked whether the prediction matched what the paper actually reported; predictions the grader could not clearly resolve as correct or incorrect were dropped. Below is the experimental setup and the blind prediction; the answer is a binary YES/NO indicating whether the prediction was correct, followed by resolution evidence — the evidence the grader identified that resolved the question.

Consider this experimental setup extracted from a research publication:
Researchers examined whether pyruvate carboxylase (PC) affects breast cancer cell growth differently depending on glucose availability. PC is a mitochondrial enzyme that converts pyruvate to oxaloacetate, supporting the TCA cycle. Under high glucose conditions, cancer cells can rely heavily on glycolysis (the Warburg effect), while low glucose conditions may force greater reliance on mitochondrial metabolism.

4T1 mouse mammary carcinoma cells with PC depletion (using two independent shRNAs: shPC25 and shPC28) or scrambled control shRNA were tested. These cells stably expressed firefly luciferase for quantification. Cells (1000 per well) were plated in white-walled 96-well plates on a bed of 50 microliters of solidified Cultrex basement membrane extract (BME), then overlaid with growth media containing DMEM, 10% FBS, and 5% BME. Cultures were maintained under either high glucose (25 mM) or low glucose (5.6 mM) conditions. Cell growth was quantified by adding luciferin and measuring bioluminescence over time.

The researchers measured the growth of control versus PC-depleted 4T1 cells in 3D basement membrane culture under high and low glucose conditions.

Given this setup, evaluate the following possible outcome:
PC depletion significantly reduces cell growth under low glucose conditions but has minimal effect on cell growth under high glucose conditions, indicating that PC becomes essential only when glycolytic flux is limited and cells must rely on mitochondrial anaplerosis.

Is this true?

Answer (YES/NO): NO